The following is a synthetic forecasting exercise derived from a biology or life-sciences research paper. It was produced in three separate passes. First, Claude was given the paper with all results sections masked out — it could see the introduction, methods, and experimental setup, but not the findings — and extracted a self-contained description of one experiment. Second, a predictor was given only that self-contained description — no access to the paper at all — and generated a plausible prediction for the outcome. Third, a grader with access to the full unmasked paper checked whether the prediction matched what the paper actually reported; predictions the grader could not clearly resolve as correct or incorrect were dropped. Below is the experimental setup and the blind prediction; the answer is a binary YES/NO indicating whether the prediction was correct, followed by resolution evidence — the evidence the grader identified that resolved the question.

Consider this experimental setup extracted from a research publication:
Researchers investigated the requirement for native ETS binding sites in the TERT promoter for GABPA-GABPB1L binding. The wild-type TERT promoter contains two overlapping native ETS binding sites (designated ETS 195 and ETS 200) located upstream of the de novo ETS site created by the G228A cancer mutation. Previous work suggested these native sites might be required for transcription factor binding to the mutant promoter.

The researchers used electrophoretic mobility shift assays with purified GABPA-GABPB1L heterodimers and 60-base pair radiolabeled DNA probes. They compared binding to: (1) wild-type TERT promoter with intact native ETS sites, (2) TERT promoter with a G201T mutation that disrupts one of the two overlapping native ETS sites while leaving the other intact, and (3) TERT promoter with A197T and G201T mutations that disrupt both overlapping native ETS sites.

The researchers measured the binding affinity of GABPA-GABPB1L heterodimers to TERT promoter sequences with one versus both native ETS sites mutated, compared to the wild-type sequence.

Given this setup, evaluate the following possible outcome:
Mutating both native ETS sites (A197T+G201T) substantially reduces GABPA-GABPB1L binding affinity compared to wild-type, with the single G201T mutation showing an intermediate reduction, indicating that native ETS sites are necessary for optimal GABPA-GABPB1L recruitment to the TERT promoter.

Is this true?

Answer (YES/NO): NO